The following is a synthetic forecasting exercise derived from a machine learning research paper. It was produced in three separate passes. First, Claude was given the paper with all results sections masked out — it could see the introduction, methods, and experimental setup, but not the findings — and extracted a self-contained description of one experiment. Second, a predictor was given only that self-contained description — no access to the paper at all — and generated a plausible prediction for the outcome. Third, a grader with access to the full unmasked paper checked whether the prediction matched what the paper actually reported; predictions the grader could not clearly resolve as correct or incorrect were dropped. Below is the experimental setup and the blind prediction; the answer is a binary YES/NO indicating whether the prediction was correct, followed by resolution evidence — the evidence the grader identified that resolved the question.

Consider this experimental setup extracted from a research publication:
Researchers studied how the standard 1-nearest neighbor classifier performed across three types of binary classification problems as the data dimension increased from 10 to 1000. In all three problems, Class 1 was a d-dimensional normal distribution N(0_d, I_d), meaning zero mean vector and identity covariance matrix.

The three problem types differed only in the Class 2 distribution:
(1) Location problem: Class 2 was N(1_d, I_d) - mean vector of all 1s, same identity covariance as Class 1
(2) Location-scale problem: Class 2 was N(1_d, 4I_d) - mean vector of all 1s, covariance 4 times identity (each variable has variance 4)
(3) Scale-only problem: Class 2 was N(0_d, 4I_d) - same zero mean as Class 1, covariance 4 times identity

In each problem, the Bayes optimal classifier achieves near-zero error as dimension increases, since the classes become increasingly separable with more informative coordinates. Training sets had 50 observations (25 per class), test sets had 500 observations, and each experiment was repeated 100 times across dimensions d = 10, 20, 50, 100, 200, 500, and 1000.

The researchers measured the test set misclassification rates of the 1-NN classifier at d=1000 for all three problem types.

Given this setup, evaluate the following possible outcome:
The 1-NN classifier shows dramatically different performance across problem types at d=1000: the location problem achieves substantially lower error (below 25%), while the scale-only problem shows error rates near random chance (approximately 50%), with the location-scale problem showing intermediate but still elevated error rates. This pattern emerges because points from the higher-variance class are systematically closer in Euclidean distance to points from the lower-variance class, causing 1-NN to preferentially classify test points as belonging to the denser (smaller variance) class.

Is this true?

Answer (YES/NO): NO